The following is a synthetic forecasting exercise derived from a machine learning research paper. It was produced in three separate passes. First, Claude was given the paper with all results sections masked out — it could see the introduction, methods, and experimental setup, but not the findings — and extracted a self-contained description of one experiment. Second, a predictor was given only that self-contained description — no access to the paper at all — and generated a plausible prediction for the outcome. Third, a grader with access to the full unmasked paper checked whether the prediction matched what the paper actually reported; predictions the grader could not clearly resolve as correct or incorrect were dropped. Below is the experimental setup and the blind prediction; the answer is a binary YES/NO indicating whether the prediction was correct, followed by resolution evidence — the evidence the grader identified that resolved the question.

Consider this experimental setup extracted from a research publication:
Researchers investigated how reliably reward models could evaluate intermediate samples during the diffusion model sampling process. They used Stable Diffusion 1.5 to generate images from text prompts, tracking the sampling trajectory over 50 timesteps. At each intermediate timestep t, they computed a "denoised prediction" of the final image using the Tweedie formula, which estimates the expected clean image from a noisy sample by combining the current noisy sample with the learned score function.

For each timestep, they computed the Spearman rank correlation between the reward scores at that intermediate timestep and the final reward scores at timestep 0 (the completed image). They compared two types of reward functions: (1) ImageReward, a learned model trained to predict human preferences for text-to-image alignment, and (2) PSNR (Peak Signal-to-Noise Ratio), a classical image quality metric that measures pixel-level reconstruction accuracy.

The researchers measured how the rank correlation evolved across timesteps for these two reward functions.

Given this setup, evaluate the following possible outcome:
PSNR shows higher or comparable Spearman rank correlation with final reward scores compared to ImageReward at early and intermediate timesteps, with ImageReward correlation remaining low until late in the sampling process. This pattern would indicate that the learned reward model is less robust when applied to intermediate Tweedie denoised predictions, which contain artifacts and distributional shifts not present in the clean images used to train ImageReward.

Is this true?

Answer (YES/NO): YES